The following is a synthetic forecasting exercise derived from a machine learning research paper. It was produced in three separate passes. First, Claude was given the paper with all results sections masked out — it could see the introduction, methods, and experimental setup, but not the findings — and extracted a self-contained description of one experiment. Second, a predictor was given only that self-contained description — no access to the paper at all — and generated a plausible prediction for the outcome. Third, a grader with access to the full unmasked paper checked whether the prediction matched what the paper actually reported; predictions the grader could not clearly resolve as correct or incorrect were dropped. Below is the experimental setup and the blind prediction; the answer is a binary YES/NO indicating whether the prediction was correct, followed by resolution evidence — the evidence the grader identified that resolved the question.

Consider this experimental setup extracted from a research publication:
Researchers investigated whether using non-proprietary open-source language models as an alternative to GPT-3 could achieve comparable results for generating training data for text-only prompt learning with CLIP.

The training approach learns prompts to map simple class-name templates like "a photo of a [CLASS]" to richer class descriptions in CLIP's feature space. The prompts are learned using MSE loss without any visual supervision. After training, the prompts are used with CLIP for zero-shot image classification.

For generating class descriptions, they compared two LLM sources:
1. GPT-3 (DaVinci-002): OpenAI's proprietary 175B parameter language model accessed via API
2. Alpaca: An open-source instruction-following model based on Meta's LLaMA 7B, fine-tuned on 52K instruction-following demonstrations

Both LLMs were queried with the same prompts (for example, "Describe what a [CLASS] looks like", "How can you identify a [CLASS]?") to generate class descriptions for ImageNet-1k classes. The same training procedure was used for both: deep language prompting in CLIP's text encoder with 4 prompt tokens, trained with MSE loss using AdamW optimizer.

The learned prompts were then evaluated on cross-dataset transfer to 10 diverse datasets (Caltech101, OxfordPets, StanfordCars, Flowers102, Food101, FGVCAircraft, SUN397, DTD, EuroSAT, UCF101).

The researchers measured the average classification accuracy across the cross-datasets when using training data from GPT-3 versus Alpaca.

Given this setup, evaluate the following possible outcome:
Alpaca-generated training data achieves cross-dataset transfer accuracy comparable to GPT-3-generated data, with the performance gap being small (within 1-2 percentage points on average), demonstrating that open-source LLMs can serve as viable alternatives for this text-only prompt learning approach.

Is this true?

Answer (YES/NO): NO